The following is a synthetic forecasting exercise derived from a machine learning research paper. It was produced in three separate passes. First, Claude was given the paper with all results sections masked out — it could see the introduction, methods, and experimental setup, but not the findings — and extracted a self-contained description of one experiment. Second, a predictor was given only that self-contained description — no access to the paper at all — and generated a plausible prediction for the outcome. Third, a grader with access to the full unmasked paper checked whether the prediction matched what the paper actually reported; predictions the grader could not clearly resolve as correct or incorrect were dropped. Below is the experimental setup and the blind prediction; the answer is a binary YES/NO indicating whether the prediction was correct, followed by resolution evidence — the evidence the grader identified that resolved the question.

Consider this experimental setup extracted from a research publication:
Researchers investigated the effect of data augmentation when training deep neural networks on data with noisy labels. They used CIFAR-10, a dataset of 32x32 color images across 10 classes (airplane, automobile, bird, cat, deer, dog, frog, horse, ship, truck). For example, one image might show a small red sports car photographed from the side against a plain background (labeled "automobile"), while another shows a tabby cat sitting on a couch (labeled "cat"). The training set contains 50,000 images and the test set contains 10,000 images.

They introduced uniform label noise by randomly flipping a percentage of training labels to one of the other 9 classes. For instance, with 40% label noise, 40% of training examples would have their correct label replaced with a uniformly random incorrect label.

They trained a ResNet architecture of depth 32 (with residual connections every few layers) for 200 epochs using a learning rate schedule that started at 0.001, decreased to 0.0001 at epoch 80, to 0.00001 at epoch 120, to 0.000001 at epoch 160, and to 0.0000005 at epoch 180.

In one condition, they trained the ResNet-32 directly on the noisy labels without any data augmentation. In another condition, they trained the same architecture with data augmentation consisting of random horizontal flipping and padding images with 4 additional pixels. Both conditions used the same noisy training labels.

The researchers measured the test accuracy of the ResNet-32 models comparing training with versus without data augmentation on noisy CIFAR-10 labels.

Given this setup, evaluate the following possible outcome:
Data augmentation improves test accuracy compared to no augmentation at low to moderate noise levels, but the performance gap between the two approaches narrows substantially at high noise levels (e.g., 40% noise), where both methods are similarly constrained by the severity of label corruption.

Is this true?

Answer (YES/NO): NO